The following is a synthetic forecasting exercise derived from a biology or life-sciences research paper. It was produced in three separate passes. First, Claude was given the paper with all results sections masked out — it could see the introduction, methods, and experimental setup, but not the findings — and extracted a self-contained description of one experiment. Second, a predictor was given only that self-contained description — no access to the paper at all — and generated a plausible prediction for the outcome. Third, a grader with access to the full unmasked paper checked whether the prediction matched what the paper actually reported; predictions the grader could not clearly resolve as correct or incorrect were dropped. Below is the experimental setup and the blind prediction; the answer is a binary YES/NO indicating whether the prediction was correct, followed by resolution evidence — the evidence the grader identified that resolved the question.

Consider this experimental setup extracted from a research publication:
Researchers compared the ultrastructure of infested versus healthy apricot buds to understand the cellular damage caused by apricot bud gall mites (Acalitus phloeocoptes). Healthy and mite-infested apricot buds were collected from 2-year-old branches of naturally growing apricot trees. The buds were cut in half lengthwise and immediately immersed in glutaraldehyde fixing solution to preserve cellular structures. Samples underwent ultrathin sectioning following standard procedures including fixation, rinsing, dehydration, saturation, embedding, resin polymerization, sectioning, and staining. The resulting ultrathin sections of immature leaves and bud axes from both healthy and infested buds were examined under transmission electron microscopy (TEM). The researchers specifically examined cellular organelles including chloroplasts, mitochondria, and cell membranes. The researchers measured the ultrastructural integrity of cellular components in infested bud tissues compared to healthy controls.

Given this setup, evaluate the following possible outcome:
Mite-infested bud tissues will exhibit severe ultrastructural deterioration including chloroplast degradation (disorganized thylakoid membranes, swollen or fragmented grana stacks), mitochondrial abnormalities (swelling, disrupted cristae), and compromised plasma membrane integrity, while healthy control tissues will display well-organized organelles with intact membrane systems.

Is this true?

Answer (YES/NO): NO